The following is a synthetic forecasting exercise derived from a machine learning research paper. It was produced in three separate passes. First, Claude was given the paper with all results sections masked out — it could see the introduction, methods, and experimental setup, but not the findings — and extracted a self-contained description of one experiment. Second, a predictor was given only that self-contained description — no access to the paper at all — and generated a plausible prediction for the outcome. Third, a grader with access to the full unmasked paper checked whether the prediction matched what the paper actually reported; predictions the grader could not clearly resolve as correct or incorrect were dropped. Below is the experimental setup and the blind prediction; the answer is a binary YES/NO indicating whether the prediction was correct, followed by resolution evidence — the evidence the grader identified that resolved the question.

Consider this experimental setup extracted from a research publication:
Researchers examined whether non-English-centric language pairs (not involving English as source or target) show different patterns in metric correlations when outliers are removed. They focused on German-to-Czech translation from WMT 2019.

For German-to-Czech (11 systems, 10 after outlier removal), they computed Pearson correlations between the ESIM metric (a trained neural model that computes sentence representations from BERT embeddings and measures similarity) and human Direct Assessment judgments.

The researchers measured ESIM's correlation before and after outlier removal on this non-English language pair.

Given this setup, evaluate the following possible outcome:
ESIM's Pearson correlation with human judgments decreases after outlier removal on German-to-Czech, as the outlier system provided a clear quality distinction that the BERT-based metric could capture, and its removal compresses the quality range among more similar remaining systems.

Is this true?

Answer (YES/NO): NO